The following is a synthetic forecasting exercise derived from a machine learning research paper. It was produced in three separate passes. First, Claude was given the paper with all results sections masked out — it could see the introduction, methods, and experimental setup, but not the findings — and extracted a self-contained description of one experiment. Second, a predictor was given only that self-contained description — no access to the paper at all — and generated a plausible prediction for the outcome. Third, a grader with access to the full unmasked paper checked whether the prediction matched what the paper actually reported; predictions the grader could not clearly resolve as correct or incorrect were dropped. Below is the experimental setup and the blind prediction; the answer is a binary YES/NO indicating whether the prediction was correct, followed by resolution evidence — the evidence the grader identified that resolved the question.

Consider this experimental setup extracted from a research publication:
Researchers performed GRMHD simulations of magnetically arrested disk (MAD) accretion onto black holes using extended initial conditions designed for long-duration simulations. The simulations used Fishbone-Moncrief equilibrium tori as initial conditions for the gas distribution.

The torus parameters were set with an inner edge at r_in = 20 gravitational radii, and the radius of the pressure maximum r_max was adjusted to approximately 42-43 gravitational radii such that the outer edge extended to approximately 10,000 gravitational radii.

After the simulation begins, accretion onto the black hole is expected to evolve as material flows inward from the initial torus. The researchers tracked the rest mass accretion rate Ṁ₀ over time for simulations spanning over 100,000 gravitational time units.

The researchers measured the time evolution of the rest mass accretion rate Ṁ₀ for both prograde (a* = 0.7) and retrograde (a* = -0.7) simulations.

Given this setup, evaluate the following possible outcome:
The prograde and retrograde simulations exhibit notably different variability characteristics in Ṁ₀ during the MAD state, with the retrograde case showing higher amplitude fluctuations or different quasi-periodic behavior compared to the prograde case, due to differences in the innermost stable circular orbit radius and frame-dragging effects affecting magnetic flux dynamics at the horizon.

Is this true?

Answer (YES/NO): NO